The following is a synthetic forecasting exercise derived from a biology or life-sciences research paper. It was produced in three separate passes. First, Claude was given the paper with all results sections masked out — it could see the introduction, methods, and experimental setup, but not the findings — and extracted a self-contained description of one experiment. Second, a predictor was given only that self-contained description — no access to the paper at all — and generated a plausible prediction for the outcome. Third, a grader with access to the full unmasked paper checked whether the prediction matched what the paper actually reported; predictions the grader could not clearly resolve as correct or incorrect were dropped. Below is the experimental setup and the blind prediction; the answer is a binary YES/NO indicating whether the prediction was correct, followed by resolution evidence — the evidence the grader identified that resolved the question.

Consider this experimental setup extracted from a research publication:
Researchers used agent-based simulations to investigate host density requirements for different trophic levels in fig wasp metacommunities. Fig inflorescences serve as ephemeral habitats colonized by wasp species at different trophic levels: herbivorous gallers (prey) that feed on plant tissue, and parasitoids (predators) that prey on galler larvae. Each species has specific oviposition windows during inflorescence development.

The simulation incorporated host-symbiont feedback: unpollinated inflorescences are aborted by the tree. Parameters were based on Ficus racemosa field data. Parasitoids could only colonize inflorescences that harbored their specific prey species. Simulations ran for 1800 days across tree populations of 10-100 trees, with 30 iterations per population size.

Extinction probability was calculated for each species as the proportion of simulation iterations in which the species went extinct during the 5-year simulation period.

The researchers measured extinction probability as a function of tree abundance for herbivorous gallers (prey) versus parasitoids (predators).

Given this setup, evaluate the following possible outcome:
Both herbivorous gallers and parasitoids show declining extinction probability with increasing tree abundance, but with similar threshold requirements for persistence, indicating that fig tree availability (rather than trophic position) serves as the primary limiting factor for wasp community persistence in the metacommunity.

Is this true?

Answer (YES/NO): NO